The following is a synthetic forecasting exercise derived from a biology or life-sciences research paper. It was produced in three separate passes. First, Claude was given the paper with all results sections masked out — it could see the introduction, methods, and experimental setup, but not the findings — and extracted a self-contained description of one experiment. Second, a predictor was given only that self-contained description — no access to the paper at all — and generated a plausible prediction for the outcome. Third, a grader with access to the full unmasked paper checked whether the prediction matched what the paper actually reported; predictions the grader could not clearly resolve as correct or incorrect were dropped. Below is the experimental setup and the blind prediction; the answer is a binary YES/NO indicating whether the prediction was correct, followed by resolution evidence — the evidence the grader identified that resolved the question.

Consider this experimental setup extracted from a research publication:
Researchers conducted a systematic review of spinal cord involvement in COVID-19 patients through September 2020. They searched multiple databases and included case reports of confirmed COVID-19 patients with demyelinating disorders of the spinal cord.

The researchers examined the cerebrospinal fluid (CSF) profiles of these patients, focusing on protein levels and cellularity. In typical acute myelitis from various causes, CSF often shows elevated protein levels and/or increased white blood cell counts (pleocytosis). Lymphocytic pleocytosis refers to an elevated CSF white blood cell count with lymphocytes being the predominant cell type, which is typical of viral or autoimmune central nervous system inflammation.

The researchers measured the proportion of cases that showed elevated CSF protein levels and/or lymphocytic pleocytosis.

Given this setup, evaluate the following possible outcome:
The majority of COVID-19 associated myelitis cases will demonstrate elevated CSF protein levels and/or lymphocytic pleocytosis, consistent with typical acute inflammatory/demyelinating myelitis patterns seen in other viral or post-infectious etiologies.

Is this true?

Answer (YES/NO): YES